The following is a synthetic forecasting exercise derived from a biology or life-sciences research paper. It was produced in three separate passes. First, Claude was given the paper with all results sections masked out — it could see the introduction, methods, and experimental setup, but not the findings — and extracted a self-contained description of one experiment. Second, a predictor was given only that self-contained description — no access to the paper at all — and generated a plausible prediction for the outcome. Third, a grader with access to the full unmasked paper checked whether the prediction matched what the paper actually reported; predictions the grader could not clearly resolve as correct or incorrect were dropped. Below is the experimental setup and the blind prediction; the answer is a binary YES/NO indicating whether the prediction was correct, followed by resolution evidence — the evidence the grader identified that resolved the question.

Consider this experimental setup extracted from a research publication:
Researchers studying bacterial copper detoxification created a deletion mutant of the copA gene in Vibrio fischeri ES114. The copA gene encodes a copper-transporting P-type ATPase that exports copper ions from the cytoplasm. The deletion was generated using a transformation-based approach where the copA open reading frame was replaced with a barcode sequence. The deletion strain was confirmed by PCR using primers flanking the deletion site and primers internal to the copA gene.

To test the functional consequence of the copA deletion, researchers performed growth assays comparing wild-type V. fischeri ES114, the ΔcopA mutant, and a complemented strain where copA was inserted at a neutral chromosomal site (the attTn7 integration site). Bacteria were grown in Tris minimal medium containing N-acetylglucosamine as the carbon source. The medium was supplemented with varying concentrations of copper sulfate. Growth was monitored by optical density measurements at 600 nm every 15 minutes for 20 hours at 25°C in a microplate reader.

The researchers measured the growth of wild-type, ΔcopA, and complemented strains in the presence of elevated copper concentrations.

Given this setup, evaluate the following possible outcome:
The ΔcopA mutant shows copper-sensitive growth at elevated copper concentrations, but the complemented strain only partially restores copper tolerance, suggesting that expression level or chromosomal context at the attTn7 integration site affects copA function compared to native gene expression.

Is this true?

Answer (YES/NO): NO